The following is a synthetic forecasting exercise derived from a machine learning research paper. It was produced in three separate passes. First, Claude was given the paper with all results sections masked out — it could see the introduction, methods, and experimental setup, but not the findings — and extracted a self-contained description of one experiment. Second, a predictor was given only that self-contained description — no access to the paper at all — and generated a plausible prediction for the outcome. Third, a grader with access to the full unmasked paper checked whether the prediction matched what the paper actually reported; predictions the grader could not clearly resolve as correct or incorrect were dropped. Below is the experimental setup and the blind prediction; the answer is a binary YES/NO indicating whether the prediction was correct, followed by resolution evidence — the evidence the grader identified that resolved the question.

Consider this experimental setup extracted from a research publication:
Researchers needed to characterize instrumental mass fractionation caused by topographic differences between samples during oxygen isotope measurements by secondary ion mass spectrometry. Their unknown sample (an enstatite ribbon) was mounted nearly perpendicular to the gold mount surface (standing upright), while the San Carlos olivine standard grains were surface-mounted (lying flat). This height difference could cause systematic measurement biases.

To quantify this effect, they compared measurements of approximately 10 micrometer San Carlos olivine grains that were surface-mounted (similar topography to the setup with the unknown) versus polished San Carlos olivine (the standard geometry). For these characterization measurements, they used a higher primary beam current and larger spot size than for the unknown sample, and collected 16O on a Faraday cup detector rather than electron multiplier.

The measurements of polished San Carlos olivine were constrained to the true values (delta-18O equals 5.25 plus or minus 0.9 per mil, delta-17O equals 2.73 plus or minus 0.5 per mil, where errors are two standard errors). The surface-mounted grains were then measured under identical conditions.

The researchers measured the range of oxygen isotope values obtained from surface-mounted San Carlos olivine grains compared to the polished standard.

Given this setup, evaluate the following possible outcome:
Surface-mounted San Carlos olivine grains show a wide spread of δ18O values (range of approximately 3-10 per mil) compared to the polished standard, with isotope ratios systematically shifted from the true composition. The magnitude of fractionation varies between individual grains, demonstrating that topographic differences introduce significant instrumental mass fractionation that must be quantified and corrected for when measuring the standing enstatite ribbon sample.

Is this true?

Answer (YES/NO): NO